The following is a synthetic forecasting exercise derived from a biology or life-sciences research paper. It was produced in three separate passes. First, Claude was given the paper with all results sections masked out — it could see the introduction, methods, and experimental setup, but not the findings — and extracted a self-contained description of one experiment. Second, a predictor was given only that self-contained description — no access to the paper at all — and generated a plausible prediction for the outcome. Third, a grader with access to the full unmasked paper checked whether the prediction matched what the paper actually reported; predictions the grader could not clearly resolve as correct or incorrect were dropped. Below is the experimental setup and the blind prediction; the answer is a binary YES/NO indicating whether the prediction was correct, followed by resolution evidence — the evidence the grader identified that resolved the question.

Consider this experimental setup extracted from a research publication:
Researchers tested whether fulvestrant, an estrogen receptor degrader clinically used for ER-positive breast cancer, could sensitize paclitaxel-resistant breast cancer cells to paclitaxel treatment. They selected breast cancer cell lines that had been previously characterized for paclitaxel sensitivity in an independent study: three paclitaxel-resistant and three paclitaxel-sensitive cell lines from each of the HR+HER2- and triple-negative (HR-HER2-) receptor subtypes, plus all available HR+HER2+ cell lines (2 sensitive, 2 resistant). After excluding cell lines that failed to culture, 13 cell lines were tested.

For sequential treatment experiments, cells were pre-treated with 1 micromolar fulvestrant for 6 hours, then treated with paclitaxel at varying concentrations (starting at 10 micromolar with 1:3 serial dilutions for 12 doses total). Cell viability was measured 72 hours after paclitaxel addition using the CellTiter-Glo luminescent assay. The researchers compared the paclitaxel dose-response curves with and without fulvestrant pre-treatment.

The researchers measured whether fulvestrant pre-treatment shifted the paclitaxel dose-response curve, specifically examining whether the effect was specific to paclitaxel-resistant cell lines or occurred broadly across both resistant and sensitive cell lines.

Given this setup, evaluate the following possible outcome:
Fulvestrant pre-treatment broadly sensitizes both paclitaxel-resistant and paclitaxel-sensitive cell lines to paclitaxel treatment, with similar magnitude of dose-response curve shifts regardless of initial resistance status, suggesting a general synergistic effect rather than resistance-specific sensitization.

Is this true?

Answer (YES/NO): NO